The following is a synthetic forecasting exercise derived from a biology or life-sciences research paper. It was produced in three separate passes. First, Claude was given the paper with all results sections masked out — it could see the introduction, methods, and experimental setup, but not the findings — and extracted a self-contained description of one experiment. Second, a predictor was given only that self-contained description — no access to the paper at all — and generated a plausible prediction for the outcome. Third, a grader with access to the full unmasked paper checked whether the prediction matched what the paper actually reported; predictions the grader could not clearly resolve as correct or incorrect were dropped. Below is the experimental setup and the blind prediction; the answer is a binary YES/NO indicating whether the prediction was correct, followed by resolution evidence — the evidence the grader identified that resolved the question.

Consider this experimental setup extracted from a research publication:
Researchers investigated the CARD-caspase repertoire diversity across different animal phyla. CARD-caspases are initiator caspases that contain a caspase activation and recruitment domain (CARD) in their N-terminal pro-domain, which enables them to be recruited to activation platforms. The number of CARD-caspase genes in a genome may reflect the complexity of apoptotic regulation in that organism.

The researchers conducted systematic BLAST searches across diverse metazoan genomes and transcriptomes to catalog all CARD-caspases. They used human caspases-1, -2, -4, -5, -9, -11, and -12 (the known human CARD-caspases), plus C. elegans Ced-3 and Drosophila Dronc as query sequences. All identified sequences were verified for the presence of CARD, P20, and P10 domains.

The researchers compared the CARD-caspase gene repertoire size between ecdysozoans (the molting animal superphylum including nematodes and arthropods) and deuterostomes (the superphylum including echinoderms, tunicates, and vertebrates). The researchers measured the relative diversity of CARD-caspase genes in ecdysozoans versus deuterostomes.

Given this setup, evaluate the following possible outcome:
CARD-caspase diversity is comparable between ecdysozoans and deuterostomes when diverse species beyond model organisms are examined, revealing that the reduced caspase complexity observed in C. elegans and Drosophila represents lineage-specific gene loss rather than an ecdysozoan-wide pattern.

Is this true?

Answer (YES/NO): NO